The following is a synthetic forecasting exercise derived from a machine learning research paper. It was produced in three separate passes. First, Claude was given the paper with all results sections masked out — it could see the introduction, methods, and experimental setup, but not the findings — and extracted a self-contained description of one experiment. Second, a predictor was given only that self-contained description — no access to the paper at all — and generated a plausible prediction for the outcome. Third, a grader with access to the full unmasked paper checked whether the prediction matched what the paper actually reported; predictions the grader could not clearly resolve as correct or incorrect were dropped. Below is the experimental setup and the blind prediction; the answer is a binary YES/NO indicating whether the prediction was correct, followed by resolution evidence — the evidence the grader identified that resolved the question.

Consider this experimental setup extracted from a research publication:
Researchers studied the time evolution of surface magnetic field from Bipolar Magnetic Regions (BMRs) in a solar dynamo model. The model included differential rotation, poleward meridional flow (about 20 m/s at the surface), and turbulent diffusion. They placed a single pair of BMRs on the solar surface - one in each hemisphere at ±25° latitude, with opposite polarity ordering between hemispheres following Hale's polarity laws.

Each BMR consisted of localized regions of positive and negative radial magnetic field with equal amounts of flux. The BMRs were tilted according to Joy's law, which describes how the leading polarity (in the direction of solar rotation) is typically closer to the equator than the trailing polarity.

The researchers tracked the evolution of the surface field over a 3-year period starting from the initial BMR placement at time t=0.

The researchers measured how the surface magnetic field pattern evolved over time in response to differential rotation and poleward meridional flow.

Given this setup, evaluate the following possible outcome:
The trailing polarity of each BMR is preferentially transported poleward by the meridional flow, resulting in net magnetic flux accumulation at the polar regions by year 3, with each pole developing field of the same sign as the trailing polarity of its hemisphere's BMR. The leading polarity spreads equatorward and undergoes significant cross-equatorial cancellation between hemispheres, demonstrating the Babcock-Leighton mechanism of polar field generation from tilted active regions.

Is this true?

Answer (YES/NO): YES